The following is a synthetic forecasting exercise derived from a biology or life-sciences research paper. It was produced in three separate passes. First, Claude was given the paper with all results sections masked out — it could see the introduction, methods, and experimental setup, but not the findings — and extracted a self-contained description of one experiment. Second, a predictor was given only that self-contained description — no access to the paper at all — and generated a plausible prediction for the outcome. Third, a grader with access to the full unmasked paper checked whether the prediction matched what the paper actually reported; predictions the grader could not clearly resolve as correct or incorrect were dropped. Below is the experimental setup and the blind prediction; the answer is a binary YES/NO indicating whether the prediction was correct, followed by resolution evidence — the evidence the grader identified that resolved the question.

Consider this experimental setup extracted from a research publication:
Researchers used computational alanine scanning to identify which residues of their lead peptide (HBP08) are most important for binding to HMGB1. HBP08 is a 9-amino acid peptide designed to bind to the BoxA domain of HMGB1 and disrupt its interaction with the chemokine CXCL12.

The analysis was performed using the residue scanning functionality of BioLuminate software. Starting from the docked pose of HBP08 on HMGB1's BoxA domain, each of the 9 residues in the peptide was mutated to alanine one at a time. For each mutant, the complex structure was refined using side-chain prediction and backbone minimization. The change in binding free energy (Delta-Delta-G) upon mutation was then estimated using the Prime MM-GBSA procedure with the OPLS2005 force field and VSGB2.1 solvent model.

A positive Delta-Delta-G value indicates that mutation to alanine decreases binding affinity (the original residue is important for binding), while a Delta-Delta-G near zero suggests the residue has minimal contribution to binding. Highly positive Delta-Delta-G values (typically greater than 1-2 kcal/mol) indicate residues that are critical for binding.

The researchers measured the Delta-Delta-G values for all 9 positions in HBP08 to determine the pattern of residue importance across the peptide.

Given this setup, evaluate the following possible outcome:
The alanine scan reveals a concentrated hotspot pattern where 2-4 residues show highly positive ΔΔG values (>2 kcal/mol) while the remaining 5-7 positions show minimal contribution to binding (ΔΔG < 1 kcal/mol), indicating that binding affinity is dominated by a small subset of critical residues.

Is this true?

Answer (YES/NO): YES